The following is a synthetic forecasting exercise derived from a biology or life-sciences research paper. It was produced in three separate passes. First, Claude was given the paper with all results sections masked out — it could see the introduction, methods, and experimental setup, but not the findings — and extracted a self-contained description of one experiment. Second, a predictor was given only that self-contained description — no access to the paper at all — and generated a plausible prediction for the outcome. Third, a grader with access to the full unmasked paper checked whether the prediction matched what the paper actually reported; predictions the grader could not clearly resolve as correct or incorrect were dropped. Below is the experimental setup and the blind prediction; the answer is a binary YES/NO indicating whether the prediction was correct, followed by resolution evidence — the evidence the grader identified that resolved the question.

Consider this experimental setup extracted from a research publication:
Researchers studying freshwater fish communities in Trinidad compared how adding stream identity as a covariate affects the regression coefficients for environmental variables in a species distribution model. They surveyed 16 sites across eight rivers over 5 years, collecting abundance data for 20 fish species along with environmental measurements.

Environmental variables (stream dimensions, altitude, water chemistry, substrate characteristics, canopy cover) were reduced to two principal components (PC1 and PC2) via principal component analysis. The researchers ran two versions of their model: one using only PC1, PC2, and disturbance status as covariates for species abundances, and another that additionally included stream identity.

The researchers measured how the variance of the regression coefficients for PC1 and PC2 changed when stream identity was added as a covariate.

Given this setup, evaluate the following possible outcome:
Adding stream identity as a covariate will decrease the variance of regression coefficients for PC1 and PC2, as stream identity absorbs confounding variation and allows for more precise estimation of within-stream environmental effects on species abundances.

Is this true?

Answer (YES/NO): YES